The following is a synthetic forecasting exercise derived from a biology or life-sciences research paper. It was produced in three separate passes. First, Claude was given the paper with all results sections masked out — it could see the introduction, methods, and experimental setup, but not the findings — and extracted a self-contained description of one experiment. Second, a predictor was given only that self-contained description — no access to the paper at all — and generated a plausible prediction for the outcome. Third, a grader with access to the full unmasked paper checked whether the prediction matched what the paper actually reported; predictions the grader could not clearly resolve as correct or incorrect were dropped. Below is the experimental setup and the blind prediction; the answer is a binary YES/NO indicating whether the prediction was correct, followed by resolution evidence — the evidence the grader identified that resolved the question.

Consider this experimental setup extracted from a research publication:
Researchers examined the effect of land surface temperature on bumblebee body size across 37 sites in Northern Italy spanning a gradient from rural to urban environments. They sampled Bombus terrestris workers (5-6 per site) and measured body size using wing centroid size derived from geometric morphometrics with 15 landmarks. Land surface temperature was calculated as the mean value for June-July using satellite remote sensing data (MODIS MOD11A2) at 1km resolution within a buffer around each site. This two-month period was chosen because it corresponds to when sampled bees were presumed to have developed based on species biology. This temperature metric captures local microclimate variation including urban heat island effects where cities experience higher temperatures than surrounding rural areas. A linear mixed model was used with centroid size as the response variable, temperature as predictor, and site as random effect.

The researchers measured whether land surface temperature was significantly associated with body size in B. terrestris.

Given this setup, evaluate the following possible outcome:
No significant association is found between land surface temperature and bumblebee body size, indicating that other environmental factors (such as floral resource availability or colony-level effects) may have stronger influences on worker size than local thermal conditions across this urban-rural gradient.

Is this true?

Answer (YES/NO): YES